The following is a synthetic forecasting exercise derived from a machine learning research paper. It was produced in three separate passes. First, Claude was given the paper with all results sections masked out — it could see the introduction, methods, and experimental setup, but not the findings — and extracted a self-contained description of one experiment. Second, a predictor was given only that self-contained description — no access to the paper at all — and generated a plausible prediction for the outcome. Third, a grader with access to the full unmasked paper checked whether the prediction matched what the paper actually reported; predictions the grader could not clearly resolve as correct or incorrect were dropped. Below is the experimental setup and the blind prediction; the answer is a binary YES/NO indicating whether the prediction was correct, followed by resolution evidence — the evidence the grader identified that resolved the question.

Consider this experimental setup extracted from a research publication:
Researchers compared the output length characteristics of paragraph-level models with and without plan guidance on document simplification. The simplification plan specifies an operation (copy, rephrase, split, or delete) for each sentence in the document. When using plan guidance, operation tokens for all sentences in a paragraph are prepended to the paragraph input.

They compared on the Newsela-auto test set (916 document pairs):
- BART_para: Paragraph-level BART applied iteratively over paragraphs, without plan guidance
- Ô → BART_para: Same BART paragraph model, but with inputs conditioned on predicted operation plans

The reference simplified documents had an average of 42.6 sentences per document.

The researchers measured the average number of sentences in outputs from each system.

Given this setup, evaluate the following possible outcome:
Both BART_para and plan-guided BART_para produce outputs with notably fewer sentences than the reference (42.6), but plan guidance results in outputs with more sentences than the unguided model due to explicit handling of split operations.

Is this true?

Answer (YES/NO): NO